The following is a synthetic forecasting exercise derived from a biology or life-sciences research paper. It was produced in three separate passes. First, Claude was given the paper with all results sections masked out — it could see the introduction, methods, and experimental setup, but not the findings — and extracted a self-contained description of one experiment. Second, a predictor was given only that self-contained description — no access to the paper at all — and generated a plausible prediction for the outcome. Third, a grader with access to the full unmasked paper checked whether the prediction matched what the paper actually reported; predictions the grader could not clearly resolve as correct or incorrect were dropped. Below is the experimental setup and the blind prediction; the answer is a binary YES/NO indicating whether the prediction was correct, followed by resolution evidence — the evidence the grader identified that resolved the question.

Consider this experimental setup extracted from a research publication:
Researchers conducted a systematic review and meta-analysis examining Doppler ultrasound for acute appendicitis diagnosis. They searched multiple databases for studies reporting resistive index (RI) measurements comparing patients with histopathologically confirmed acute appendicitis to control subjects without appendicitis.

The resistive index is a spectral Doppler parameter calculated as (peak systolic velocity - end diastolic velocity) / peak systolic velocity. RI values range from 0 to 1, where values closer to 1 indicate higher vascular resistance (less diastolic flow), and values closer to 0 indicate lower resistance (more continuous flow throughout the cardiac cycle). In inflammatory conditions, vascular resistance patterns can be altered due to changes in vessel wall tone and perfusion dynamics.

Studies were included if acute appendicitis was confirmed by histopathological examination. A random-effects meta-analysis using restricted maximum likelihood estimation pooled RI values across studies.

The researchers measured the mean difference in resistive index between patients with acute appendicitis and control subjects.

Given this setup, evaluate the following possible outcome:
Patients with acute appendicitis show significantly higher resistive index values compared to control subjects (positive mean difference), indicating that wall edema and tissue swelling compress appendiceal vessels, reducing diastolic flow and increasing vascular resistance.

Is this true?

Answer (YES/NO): YES